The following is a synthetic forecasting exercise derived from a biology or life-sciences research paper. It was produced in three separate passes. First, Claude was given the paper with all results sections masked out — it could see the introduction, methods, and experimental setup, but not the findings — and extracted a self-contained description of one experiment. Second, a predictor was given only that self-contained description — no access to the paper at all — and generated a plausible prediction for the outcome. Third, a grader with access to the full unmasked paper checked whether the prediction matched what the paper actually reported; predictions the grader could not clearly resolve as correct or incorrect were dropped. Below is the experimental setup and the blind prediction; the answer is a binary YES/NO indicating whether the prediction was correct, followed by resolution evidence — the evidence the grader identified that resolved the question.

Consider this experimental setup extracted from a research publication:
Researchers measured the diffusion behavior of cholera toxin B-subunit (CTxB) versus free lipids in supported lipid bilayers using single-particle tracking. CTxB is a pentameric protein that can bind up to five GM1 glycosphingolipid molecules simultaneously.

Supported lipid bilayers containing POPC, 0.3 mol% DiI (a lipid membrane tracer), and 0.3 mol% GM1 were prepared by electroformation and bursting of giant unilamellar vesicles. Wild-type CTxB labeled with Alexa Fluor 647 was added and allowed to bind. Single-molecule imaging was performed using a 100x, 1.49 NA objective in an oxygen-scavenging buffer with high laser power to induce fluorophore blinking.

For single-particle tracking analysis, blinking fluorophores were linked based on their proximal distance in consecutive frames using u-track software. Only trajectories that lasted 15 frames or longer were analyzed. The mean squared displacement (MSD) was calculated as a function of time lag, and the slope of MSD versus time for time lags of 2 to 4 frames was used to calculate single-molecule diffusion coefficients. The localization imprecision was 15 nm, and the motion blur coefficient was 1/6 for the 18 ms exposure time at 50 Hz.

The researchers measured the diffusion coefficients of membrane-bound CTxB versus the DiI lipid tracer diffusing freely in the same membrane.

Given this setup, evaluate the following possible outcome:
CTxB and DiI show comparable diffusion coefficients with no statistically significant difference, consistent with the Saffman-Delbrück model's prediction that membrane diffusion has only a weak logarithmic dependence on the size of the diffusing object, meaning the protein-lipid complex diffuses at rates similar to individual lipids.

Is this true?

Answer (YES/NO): NO